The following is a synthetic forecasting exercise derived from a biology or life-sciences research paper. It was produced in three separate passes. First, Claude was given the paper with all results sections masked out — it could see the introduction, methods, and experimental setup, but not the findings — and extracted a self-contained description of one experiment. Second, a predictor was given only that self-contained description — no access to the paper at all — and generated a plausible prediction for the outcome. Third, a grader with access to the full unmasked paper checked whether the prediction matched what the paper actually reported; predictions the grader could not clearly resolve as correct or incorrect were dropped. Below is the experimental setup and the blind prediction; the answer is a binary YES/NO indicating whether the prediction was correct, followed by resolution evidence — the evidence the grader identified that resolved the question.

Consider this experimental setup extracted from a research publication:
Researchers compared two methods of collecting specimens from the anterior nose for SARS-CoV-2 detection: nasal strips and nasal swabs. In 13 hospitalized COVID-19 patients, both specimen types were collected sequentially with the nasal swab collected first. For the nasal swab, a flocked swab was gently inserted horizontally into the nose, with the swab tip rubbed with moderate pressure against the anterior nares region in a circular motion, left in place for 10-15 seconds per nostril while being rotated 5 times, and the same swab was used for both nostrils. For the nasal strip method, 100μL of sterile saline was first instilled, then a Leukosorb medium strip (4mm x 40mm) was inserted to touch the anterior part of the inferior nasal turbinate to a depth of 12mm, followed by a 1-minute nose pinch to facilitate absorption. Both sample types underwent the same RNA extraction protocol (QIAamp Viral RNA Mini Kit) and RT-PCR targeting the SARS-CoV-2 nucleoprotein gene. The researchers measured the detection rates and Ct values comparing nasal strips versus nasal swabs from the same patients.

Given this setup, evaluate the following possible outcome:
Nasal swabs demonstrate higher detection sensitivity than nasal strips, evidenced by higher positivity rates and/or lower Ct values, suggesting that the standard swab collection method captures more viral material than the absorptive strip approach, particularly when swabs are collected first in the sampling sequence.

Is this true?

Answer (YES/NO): NO